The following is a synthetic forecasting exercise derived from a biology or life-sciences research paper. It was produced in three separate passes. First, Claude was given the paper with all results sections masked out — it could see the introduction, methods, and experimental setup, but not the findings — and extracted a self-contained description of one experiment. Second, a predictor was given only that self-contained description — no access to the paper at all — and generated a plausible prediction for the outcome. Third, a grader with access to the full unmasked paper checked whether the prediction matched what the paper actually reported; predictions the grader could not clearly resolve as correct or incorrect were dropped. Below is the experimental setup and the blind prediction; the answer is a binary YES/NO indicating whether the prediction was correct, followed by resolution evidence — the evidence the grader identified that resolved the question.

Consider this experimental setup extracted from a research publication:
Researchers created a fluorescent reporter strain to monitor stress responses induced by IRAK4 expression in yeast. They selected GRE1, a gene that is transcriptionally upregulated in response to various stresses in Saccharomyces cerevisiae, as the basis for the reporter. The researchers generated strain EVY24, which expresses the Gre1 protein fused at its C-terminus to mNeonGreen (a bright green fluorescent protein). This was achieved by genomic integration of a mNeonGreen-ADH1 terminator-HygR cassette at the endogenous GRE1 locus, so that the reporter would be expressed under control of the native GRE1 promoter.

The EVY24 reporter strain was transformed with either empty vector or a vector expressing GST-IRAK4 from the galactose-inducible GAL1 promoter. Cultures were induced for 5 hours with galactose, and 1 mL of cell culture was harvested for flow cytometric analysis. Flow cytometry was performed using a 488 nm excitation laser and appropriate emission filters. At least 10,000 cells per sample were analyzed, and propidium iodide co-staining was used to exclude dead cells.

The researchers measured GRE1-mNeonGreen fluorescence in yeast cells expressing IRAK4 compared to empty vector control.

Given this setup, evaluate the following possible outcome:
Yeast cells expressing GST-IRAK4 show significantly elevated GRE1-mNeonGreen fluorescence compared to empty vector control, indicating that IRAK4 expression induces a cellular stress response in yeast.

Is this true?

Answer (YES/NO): YES